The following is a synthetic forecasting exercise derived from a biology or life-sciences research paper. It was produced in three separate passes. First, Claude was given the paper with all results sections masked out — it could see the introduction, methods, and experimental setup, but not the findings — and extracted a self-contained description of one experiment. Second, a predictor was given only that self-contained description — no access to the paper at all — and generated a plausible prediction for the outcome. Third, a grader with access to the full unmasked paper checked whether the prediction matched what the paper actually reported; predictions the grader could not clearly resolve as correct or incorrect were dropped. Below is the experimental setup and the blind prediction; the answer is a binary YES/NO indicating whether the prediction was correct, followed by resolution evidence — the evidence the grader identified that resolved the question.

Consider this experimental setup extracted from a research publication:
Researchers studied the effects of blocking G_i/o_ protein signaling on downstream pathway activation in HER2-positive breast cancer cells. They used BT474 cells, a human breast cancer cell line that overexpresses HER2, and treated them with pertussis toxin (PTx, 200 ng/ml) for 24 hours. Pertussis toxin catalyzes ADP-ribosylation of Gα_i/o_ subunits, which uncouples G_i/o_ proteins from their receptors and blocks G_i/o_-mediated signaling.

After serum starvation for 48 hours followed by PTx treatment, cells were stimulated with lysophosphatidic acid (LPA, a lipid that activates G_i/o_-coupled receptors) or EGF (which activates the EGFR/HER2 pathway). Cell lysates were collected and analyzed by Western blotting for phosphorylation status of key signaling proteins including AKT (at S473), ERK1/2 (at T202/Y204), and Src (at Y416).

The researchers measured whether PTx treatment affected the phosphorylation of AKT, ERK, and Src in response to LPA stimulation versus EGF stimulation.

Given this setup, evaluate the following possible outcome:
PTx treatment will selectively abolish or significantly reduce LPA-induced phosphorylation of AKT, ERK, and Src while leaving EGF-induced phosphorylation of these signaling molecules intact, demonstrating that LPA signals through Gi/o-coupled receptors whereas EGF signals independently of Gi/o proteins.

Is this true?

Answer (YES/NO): YES